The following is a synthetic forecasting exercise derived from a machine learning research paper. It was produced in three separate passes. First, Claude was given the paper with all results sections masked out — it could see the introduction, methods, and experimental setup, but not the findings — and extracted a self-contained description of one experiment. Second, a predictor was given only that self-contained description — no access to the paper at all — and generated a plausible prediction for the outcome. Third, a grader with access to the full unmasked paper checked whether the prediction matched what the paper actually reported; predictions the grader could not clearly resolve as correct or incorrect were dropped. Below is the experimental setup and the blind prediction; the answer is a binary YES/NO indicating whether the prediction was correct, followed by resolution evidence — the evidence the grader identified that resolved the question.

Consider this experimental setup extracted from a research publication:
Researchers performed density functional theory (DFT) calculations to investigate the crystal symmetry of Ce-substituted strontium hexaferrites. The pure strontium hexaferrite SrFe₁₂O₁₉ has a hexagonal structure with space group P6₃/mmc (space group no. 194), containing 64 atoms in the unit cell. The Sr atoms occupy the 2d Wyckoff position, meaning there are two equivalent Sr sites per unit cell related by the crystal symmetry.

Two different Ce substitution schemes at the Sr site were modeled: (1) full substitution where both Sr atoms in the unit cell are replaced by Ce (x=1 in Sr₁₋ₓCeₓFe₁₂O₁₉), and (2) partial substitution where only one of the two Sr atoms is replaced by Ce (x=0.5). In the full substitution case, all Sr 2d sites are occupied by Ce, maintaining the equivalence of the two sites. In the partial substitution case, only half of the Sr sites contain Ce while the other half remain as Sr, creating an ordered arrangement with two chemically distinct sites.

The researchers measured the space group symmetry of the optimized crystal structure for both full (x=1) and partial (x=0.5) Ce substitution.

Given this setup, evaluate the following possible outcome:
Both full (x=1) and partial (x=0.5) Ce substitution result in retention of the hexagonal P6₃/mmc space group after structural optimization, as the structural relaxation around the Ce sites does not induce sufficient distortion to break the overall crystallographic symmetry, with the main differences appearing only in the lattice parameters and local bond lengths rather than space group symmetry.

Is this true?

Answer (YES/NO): NO